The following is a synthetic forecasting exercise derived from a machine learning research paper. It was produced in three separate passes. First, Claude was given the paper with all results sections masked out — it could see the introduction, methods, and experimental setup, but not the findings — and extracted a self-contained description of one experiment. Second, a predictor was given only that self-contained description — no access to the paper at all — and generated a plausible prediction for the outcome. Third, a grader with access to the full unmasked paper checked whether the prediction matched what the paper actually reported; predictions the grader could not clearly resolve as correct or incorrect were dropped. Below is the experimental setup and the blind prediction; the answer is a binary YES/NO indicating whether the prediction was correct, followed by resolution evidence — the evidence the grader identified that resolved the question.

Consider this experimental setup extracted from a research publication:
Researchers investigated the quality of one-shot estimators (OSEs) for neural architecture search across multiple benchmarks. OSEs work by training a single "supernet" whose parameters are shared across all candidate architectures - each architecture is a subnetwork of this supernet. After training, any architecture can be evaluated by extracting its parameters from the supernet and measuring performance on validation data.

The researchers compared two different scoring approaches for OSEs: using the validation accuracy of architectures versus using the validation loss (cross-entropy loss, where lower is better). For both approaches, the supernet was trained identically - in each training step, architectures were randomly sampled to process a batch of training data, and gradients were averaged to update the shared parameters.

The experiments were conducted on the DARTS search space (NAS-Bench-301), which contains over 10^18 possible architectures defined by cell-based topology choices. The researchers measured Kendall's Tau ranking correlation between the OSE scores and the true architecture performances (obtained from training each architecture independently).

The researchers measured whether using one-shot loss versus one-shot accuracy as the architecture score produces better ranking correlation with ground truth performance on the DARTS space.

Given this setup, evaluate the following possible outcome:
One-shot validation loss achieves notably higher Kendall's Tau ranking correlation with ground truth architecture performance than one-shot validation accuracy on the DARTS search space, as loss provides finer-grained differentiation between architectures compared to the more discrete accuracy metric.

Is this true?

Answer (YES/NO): YES